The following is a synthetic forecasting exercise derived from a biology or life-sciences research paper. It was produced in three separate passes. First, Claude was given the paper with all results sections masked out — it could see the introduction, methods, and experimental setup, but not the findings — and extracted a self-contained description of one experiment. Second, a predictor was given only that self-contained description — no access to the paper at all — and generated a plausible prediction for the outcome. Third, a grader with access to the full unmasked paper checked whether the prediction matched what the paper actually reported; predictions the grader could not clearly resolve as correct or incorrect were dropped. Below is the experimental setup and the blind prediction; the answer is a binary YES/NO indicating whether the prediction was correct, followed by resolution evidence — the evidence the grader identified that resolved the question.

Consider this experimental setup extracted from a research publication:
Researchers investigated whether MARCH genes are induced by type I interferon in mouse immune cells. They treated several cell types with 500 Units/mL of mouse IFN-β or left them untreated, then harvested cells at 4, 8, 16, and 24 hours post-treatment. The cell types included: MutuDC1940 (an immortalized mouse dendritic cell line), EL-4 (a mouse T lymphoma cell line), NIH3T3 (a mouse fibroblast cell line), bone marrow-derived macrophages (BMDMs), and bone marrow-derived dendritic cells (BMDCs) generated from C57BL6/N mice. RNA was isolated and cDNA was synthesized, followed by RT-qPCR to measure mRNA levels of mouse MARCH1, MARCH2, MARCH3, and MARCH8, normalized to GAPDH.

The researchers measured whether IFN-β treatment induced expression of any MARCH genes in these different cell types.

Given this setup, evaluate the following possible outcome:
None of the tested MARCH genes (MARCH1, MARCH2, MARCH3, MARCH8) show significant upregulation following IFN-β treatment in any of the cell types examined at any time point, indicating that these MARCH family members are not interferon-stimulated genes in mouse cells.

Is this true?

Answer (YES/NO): NO